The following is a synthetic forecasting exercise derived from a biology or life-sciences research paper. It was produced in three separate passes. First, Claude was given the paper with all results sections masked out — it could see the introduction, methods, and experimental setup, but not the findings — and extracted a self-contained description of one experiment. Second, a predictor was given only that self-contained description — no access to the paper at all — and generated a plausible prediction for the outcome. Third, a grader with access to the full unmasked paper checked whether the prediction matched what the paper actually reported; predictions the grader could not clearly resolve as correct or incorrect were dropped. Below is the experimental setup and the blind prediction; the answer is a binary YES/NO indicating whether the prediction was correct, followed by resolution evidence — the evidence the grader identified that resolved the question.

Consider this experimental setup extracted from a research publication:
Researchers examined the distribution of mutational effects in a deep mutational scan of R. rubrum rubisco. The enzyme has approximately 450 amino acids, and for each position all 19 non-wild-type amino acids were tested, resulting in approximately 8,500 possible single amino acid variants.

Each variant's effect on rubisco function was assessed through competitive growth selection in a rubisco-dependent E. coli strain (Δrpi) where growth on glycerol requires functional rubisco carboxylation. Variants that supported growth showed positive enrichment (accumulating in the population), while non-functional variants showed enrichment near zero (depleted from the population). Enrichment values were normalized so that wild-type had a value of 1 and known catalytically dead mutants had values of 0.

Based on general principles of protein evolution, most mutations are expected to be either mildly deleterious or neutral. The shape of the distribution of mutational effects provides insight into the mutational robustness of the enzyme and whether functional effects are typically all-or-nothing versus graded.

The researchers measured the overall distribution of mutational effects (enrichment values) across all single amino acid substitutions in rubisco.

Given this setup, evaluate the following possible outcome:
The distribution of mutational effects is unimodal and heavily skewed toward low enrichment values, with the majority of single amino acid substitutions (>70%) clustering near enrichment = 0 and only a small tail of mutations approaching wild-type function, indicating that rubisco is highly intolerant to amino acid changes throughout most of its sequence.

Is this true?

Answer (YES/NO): NO